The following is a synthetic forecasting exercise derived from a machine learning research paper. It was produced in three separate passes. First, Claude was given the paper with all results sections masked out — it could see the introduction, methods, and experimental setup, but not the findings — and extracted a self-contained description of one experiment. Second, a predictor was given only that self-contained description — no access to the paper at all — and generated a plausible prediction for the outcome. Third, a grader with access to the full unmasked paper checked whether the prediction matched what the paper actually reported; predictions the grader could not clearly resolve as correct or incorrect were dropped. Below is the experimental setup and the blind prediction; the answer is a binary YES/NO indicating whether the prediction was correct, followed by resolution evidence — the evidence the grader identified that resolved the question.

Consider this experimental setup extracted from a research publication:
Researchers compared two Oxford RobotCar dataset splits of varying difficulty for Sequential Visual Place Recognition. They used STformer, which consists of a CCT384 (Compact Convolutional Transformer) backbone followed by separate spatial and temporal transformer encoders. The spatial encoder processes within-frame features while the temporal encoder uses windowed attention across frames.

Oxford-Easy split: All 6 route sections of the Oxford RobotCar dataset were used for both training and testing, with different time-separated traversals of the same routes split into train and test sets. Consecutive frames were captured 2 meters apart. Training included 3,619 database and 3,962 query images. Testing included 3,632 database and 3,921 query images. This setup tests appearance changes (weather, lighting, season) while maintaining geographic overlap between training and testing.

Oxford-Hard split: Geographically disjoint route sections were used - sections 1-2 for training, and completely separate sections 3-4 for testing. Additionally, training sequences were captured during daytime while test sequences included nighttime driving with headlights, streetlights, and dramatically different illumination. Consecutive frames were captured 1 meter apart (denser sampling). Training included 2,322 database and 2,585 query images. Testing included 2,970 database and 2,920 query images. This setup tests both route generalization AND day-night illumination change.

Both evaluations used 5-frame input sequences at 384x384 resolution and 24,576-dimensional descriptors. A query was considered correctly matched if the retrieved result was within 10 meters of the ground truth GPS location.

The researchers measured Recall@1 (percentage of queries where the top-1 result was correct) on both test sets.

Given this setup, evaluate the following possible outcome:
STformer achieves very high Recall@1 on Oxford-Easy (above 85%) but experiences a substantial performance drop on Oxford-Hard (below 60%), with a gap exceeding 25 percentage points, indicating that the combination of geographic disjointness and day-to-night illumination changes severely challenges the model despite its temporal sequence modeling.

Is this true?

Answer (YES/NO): NO